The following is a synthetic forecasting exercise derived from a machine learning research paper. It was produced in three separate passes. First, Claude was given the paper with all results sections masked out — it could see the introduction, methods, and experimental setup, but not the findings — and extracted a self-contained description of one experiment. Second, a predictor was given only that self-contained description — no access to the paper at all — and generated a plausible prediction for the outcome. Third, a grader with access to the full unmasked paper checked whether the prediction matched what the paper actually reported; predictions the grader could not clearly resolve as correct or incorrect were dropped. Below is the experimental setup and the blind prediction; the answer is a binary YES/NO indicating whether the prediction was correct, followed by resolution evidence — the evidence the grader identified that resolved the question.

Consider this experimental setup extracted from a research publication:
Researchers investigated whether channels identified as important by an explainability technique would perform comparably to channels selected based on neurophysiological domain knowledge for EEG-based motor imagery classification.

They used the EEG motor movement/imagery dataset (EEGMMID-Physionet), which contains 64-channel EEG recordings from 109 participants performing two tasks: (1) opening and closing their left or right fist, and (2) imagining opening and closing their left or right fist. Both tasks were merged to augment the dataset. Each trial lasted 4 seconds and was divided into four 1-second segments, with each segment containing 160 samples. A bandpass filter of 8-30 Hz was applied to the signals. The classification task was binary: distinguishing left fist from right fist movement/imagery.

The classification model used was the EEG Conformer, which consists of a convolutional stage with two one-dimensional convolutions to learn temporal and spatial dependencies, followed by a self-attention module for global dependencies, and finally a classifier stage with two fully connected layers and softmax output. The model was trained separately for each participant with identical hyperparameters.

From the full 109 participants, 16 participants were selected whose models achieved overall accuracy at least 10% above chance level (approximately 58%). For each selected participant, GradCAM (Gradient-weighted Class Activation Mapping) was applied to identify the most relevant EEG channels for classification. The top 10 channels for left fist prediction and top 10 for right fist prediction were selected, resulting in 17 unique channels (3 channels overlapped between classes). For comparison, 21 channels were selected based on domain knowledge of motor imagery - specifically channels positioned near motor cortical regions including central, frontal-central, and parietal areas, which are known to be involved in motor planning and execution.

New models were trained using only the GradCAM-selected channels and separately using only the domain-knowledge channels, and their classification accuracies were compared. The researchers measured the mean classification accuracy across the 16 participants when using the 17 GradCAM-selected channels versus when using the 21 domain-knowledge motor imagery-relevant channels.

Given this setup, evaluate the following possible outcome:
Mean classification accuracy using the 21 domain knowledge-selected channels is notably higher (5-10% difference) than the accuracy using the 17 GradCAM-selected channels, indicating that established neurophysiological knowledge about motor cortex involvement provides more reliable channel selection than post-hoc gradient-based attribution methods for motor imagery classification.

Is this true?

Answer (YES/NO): NO